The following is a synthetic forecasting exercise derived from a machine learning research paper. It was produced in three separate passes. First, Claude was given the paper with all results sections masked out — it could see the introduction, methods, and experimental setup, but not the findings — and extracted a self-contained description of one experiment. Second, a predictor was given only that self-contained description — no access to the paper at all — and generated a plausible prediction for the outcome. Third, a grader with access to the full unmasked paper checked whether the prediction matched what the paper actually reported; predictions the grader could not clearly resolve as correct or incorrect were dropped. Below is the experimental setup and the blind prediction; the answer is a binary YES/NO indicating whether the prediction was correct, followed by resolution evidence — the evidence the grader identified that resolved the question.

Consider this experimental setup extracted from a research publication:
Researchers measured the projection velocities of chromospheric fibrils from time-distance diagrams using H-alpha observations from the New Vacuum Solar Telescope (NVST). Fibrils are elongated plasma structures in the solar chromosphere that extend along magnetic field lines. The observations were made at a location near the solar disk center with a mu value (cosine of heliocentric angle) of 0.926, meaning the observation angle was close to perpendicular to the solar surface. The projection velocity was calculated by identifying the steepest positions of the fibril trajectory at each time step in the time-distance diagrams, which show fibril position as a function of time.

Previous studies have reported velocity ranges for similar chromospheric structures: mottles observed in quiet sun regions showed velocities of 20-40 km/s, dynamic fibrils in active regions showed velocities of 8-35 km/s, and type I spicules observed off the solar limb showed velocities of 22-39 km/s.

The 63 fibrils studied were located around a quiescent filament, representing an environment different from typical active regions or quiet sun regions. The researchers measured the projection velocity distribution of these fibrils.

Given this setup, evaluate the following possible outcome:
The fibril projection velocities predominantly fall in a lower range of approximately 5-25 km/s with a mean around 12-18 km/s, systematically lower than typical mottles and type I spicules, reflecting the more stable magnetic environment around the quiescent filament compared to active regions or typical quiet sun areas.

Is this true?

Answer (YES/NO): YES